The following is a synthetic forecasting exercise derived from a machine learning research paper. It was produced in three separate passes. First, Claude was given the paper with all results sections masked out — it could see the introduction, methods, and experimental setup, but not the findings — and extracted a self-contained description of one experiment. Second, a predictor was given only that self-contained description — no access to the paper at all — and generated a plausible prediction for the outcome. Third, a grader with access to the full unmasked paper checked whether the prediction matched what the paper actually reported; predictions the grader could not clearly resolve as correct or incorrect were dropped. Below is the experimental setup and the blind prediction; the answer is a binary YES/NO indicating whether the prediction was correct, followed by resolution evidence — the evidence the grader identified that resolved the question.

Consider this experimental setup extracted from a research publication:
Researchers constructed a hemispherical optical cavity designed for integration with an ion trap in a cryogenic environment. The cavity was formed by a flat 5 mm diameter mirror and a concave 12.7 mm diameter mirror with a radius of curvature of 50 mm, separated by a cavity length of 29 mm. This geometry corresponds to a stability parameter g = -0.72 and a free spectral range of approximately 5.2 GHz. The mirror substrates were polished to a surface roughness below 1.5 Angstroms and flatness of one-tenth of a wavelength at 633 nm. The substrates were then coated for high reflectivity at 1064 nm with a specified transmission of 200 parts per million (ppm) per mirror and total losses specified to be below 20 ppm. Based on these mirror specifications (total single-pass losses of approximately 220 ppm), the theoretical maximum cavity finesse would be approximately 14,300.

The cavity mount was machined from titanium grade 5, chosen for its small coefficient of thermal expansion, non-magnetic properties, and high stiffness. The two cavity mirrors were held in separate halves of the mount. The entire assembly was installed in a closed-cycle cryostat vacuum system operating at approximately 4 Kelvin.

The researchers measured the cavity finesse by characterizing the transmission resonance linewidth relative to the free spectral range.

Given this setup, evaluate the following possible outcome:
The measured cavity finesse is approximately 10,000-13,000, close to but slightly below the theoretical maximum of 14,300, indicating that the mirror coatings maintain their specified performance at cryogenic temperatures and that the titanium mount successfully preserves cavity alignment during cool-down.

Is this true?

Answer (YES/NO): YES